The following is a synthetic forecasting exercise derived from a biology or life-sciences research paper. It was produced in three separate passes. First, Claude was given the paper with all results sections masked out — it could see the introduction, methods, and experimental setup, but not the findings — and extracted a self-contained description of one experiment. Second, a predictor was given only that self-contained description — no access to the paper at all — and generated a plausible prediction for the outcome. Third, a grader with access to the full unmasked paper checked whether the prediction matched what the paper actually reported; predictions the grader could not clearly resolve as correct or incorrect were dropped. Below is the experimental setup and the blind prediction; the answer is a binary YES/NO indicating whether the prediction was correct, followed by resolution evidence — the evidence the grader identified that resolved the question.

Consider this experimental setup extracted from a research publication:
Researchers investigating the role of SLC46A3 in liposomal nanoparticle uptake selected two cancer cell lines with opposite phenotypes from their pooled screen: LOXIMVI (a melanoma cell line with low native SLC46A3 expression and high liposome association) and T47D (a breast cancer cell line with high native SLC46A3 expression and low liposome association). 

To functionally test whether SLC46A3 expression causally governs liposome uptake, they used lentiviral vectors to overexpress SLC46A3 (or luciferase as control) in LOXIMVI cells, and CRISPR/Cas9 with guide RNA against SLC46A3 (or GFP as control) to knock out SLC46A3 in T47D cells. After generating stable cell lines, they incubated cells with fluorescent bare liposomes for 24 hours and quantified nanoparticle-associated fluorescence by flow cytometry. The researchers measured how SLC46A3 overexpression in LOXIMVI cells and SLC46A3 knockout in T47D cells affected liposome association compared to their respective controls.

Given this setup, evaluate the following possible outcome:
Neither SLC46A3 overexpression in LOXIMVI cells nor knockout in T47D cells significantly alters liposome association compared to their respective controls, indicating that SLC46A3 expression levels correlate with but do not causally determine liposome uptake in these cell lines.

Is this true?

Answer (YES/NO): NO